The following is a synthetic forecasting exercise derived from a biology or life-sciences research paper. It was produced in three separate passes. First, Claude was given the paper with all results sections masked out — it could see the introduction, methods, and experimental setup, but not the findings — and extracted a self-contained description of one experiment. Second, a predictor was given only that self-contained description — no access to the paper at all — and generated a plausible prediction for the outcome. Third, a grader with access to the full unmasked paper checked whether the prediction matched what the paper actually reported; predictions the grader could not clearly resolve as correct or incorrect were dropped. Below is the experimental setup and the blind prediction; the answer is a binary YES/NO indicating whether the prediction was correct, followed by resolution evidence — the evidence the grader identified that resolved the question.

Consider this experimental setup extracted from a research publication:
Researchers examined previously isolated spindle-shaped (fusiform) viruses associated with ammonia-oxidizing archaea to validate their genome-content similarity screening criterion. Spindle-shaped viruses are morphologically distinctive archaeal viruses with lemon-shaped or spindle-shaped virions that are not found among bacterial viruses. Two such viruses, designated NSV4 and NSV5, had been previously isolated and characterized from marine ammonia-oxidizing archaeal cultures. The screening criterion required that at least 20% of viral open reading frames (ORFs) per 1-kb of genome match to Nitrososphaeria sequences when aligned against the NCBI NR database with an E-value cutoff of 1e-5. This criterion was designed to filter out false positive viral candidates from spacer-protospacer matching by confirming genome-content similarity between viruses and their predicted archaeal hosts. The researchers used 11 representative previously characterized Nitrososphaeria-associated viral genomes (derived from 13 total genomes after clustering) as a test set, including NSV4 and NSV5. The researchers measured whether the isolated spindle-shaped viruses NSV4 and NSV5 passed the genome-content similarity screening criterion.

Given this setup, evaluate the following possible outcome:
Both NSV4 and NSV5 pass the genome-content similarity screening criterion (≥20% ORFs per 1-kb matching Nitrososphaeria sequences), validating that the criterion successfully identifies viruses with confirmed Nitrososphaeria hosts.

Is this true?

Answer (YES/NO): NO